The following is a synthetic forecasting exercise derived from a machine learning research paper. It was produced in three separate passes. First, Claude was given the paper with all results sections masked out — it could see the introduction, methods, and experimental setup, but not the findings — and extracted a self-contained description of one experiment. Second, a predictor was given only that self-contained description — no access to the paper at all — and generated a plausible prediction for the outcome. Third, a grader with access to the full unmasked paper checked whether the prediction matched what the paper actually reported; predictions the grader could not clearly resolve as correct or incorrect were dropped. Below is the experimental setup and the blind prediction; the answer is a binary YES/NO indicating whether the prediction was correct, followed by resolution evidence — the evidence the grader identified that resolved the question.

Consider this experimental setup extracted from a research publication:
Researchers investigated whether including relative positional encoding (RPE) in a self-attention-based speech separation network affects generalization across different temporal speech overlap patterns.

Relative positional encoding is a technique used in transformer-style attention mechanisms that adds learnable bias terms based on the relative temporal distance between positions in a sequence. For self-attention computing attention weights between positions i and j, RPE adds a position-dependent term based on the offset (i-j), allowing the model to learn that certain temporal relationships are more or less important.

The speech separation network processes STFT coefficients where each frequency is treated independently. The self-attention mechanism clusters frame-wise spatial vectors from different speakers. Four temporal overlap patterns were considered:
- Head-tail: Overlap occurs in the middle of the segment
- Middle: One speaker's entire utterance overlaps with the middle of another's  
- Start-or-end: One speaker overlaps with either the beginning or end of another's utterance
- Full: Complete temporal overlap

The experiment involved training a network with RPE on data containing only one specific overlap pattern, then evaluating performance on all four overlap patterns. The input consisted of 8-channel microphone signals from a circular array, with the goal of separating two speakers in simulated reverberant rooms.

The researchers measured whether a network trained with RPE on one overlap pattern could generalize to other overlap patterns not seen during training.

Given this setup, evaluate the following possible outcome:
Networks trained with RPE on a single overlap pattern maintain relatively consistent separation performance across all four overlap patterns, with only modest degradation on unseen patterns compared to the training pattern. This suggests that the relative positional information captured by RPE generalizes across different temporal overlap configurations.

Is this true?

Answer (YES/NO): NO